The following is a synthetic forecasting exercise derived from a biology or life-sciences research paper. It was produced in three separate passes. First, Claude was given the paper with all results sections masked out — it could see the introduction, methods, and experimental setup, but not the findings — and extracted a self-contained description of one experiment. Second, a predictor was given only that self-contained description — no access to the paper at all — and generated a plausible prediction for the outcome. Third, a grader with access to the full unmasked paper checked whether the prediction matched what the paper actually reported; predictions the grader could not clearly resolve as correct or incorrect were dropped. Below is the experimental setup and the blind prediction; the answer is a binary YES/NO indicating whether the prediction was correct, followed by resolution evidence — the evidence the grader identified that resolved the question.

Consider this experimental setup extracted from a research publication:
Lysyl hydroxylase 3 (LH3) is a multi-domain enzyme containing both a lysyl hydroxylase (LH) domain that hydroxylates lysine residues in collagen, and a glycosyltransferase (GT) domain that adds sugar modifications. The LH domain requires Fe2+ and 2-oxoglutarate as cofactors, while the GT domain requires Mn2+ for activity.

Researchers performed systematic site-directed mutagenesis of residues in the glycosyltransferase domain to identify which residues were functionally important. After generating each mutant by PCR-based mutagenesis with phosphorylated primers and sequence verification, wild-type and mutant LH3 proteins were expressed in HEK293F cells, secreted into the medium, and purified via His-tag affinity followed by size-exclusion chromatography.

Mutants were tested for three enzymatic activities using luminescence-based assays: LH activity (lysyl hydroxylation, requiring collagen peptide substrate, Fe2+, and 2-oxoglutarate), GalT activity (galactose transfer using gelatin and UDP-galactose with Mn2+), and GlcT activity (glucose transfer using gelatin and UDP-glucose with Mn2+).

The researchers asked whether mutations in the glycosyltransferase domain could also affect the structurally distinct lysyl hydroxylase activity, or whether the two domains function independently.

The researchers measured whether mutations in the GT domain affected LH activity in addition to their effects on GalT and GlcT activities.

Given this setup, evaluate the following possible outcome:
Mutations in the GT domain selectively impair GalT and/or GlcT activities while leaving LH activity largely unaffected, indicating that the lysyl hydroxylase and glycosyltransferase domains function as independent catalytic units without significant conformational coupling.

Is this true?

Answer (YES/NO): YES